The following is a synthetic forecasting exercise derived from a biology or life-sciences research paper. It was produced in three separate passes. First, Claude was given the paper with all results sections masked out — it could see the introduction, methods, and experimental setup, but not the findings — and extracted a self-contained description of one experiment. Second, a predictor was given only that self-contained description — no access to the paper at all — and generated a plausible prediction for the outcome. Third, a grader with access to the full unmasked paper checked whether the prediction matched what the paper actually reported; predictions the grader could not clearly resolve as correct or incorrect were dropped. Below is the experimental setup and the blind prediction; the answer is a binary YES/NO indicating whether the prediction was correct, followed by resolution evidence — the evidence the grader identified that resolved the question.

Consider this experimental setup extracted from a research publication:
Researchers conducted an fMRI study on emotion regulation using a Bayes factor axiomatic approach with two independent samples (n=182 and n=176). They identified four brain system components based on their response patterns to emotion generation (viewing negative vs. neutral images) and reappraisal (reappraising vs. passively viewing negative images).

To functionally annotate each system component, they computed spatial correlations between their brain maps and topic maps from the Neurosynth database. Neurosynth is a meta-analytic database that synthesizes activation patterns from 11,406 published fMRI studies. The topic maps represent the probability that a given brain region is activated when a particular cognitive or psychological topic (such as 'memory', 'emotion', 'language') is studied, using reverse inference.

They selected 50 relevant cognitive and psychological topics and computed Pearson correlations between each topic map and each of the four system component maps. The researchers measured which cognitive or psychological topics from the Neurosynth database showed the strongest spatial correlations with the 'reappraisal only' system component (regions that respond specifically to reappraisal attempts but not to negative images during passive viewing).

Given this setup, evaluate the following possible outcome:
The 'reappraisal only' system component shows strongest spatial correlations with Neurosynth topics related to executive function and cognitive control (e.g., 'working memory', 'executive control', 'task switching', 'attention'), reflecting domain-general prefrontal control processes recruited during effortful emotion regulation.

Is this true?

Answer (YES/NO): NO